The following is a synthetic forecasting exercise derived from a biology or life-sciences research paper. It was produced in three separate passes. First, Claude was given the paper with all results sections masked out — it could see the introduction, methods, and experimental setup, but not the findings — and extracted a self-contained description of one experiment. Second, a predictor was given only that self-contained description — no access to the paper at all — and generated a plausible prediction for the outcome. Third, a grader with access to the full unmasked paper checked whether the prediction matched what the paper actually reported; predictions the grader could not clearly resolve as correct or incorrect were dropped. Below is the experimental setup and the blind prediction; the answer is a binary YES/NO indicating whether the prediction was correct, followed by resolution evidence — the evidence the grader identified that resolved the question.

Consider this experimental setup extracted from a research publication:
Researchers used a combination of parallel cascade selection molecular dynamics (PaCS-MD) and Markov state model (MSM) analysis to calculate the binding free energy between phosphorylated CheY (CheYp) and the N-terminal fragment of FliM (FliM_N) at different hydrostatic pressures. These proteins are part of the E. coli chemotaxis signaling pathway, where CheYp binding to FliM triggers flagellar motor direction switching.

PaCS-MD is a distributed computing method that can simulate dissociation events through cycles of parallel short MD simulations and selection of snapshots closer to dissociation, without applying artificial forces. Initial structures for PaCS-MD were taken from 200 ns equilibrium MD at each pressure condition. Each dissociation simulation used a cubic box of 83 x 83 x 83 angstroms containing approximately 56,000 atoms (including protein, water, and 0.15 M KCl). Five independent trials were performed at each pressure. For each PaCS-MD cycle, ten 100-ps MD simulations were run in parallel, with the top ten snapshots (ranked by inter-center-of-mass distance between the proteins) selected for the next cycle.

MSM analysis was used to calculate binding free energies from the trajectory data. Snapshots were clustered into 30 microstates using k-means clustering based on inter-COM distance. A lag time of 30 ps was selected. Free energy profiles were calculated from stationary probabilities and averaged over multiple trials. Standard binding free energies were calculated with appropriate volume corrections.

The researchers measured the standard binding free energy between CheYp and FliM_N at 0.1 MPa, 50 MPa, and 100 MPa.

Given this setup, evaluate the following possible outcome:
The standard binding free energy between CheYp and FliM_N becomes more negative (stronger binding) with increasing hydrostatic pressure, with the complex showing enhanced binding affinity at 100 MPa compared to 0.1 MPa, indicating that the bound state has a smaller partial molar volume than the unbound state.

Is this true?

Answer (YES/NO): NO